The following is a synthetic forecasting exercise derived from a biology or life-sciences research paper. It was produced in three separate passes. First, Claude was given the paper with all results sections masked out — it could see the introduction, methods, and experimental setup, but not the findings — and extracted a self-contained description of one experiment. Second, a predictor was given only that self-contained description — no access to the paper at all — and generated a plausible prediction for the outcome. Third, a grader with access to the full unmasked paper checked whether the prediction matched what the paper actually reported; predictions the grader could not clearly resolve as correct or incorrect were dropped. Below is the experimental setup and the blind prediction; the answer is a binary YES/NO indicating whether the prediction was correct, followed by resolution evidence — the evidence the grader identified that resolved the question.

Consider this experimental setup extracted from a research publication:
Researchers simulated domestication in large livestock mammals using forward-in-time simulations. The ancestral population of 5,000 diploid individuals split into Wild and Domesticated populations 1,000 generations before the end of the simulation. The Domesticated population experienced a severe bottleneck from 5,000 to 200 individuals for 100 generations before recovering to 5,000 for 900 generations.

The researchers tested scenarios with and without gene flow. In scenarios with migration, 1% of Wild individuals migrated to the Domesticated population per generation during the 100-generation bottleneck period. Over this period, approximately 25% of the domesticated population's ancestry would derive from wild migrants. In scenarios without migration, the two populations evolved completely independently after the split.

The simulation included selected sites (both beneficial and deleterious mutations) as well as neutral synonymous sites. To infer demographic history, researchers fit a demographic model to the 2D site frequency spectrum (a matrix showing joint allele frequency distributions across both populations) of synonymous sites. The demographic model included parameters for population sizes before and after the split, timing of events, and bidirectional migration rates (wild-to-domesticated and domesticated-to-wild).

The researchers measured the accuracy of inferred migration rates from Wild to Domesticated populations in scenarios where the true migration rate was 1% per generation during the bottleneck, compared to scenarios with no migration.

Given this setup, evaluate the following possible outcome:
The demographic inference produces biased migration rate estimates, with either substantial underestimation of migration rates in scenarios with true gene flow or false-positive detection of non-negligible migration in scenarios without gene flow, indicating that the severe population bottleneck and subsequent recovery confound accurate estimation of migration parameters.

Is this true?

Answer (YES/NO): YES